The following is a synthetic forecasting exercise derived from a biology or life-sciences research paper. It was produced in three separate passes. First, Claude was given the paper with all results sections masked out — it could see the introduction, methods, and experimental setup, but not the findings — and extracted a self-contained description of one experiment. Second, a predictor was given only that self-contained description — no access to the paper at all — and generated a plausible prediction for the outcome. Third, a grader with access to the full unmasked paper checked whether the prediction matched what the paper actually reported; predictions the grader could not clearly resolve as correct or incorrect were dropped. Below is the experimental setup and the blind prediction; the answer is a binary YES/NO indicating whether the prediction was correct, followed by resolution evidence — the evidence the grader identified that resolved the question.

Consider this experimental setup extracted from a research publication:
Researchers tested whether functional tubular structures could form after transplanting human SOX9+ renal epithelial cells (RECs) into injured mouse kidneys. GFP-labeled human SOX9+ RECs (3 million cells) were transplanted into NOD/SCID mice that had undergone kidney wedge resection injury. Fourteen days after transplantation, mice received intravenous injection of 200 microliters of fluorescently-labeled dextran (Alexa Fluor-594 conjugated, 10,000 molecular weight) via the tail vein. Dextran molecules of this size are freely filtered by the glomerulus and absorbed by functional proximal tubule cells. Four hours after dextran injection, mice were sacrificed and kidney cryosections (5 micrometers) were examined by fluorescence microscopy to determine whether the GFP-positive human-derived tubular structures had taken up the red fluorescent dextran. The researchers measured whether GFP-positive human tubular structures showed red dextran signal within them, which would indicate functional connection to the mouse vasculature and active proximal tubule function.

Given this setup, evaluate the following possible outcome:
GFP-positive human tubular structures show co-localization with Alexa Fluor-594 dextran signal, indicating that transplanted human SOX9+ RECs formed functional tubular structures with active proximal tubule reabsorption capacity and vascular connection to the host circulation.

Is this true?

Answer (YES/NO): YES